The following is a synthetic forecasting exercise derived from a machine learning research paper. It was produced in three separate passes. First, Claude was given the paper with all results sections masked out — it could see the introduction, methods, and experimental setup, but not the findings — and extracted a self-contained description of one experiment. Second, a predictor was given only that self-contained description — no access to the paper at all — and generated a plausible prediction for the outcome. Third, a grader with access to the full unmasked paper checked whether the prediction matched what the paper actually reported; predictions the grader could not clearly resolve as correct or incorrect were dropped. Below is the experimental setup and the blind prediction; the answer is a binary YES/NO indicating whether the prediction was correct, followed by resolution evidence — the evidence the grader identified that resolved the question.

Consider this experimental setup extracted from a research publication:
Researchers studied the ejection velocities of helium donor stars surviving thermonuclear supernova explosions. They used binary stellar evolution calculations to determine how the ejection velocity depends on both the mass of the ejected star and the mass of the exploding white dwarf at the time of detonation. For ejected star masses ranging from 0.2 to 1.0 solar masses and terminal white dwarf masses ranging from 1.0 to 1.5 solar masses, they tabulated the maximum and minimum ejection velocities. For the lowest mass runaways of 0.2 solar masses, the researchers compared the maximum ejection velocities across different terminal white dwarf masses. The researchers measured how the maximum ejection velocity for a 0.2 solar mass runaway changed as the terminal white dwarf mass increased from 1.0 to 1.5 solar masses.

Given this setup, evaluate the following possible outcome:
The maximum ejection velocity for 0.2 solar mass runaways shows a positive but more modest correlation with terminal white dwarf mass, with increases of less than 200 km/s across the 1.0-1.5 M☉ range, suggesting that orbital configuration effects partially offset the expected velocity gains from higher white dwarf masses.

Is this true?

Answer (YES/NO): NO